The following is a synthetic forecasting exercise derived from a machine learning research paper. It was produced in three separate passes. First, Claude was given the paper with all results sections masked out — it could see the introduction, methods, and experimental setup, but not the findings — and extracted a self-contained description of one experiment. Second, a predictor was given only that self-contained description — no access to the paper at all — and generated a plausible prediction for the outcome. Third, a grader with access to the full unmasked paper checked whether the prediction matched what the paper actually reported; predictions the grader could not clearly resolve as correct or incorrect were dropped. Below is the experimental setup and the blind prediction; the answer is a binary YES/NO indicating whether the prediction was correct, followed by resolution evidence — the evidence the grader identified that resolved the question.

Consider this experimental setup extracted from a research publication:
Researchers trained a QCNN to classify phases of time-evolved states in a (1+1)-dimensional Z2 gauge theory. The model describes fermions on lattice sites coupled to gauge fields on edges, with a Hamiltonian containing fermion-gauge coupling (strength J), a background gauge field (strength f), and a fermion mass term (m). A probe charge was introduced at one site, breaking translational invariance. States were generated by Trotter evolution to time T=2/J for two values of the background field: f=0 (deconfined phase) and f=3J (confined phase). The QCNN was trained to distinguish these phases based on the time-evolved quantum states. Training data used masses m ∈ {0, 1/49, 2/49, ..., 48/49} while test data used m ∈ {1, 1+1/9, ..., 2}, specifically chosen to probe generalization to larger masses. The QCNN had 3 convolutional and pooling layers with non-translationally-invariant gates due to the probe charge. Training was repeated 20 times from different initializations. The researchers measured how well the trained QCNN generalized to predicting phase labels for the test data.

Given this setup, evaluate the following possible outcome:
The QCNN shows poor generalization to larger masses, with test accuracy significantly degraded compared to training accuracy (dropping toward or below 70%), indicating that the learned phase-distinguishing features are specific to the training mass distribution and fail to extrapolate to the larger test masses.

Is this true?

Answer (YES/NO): NO